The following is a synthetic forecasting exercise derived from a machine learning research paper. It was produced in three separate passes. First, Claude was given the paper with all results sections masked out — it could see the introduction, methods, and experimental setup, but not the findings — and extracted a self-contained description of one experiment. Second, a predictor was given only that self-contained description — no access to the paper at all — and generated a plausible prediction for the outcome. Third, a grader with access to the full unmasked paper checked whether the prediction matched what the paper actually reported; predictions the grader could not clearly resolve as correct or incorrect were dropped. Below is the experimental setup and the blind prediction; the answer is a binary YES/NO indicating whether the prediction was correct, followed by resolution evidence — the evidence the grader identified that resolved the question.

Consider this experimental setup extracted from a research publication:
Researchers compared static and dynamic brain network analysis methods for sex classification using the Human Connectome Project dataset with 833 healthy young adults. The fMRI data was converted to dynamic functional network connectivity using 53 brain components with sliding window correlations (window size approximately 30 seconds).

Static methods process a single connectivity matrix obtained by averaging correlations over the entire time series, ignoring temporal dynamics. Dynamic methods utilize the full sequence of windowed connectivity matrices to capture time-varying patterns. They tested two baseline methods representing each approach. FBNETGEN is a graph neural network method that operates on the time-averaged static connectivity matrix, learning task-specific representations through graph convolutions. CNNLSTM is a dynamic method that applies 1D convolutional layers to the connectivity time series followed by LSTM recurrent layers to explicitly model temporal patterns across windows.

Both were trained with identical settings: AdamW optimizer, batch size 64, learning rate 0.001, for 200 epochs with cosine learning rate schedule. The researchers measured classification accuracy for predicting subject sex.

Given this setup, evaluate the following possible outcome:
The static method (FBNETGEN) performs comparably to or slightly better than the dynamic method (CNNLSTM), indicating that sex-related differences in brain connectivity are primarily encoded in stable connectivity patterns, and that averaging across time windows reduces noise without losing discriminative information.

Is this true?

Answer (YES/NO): NO